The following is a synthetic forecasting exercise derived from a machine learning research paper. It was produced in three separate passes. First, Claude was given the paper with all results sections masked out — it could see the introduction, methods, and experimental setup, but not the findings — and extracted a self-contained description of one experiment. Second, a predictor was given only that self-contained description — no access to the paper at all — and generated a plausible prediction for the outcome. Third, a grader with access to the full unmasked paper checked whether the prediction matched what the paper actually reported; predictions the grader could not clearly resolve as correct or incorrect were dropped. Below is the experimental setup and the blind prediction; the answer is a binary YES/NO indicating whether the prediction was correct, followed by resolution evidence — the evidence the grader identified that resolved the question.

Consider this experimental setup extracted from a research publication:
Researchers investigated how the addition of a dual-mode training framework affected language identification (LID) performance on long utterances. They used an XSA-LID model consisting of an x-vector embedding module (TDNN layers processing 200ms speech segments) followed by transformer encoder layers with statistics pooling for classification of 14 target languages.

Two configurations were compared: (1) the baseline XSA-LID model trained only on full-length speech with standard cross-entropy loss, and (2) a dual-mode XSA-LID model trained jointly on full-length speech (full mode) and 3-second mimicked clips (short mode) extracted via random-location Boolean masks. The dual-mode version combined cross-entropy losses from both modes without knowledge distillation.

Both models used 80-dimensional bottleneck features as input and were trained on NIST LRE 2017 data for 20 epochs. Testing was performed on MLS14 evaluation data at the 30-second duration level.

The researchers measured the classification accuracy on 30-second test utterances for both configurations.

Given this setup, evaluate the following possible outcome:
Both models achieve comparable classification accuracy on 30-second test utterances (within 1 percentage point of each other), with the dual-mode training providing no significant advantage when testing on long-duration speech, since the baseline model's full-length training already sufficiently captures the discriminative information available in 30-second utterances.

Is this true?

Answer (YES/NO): NO